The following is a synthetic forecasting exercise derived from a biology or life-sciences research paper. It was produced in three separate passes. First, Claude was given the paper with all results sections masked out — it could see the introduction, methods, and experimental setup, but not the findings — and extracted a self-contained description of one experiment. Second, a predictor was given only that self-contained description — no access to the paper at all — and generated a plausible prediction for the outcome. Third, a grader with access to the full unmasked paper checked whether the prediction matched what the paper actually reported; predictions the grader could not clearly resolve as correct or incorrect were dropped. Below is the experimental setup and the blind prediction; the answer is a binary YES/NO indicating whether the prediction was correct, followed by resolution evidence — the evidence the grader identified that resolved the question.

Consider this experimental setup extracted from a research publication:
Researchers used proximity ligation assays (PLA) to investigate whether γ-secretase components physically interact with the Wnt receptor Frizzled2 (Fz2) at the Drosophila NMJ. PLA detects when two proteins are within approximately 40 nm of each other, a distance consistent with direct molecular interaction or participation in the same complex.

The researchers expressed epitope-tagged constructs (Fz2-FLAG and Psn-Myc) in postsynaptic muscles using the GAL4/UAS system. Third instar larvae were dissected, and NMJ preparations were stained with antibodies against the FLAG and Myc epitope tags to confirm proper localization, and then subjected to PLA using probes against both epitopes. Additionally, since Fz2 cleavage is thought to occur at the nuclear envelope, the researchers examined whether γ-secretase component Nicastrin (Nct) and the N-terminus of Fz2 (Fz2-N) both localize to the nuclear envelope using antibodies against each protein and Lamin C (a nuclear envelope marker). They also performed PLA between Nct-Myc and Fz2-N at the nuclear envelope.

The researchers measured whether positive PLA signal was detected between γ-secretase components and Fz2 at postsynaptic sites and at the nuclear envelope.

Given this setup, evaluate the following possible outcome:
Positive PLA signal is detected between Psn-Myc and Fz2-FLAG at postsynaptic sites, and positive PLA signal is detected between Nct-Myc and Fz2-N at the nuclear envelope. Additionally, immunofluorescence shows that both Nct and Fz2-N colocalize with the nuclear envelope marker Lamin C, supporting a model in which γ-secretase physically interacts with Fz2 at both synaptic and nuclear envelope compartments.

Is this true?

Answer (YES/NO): YES